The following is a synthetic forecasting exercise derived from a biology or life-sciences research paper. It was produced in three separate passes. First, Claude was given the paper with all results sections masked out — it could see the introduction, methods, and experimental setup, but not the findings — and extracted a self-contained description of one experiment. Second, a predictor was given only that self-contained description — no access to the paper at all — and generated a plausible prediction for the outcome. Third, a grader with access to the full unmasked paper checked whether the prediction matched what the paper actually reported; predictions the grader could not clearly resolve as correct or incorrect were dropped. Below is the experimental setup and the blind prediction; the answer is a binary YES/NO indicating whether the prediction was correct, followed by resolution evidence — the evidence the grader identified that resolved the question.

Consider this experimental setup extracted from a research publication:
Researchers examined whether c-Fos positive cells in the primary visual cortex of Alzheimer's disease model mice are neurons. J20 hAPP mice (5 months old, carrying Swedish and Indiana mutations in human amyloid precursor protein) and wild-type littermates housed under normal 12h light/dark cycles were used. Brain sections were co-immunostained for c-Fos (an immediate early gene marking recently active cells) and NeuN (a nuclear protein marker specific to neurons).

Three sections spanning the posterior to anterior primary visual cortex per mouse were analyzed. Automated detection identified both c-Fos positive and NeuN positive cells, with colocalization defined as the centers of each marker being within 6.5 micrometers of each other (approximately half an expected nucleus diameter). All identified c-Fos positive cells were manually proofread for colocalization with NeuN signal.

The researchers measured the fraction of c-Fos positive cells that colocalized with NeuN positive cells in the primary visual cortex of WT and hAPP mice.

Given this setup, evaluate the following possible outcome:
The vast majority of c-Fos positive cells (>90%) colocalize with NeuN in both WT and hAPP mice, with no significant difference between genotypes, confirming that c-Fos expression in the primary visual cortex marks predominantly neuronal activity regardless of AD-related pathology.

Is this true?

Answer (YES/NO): YES